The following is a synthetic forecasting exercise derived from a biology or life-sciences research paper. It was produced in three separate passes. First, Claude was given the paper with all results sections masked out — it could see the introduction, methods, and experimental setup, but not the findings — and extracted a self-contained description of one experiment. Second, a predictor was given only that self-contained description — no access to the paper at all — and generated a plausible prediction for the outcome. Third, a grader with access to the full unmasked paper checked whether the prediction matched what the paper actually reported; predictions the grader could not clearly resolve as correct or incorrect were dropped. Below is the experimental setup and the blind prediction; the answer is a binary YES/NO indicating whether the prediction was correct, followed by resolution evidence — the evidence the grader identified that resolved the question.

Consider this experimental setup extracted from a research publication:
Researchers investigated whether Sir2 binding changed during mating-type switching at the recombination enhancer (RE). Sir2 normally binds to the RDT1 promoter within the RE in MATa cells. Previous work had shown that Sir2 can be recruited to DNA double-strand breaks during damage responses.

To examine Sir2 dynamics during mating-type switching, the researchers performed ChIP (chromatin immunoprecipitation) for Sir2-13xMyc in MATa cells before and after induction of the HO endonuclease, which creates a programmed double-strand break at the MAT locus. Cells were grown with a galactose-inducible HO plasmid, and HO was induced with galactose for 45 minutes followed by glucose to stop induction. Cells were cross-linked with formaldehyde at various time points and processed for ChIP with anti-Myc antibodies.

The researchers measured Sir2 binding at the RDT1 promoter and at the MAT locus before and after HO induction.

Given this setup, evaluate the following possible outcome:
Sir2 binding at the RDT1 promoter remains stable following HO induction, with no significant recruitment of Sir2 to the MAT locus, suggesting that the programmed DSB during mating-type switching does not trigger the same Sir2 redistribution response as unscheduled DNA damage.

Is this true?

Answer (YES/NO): NO